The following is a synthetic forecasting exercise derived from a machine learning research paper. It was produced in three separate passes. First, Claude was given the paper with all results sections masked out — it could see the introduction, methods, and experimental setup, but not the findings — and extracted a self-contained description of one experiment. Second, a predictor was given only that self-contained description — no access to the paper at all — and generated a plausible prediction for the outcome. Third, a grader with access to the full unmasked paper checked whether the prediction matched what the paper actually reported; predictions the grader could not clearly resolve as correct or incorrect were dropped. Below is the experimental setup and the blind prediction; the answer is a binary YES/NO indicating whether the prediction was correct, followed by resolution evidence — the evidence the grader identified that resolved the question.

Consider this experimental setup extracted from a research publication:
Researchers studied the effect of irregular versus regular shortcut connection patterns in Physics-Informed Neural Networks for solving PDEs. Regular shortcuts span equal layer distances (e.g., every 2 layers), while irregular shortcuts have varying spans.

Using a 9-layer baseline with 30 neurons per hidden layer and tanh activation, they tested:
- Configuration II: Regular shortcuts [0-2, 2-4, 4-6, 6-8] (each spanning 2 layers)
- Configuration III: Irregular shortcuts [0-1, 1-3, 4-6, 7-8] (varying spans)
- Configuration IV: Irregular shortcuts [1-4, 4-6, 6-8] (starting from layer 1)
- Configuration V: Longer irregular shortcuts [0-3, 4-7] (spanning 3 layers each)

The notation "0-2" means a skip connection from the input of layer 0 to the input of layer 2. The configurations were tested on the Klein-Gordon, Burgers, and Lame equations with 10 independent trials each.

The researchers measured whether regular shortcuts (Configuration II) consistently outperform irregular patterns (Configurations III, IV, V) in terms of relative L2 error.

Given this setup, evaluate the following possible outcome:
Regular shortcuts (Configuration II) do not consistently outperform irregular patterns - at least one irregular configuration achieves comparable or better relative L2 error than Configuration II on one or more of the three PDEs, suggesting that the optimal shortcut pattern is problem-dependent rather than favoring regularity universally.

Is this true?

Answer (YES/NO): YES